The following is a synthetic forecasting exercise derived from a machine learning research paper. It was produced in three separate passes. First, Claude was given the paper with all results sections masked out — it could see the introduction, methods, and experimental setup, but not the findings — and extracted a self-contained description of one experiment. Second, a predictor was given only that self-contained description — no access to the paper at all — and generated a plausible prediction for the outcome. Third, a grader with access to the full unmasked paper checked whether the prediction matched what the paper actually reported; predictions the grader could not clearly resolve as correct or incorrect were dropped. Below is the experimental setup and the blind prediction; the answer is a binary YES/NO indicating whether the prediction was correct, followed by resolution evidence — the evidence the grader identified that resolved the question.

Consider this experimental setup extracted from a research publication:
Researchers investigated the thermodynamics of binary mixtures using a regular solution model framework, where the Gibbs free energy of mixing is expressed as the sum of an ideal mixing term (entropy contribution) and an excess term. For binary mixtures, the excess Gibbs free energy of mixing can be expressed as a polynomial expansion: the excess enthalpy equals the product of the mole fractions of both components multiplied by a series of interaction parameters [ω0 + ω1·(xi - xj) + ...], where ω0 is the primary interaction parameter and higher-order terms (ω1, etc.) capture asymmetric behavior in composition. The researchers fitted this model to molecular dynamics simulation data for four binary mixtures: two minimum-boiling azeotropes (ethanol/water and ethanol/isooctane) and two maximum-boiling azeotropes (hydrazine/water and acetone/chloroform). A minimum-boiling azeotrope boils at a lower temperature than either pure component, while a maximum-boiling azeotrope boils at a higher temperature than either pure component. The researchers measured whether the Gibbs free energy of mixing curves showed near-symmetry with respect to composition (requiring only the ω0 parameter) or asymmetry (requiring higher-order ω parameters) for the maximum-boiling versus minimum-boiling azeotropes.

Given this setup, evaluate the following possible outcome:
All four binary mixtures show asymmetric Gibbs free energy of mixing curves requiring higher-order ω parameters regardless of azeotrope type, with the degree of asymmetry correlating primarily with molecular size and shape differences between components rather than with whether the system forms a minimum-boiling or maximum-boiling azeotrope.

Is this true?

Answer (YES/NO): NO